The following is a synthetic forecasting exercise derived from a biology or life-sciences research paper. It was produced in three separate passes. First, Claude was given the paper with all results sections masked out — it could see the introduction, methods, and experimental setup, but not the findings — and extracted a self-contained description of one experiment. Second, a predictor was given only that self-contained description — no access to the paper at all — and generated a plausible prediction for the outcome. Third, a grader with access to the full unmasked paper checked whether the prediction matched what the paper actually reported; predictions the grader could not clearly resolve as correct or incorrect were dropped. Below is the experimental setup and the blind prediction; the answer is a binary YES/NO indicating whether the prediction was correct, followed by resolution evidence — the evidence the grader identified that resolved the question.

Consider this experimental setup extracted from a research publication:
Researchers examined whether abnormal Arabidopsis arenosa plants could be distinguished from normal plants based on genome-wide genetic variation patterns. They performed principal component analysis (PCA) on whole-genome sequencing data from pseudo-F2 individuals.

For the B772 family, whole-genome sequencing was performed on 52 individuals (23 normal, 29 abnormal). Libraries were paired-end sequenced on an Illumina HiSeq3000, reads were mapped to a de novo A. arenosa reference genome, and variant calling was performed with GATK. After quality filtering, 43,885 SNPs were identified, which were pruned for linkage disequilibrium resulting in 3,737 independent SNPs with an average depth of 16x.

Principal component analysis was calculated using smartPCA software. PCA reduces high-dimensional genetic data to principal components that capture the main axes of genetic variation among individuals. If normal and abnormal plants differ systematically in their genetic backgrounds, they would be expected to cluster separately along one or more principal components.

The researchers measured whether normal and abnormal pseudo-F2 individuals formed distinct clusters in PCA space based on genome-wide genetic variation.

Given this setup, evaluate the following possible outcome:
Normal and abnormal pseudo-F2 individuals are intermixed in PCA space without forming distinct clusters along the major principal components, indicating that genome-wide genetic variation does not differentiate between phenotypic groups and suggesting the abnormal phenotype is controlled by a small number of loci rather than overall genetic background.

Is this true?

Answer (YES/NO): YES